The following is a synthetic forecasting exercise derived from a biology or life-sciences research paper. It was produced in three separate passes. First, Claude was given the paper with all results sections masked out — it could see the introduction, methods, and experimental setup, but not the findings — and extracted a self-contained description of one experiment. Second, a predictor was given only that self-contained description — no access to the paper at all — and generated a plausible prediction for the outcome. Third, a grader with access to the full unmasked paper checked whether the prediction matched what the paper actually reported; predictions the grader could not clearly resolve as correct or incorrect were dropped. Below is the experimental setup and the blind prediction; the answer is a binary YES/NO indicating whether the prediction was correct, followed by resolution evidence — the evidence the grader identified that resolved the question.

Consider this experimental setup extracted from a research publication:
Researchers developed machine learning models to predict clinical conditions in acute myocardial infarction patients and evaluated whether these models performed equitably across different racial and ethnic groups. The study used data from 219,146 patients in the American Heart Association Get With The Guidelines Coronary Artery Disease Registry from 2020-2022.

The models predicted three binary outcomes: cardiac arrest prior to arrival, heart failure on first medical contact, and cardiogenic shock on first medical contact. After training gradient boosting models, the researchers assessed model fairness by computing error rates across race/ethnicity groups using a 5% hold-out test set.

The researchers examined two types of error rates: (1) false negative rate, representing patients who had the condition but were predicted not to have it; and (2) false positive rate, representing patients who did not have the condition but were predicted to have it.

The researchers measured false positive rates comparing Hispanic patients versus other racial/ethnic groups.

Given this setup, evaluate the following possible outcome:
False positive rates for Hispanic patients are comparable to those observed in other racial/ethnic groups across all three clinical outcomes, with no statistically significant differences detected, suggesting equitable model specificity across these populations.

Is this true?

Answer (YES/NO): NO